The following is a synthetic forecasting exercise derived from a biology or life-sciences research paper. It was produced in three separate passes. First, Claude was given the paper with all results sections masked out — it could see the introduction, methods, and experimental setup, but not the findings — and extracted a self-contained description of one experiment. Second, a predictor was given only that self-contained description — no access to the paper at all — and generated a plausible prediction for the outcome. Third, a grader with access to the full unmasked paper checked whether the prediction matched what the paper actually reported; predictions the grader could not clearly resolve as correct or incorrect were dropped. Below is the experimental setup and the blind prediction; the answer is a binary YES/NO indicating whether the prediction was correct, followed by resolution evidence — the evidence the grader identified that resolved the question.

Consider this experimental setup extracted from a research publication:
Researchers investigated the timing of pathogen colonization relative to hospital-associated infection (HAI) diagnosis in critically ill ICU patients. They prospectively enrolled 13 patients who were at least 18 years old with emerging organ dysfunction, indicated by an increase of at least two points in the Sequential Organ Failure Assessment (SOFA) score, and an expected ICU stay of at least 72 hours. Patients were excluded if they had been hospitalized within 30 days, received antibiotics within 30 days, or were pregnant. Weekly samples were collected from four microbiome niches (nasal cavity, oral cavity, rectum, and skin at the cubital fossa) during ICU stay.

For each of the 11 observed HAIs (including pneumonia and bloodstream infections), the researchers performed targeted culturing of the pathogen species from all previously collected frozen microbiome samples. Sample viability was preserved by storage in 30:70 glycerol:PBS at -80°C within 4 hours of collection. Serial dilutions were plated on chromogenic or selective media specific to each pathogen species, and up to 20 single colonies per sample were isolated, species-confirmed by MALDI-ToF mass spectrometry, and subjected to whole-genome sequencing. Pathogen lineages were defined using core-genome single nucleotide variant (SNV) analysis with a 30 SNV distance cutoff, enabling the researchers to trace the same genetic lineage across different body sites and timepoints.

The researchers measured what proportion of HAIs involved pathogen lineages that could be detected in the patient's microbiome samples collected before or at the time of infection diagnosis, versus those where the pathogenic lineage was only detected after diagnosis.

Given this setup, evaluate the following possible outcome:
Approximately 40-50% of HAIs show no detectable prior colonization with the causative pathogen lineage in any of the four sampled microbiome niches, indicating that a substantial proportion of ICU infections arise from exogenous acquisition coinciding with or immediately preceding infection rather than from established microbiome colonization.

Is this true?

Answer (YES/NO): NO